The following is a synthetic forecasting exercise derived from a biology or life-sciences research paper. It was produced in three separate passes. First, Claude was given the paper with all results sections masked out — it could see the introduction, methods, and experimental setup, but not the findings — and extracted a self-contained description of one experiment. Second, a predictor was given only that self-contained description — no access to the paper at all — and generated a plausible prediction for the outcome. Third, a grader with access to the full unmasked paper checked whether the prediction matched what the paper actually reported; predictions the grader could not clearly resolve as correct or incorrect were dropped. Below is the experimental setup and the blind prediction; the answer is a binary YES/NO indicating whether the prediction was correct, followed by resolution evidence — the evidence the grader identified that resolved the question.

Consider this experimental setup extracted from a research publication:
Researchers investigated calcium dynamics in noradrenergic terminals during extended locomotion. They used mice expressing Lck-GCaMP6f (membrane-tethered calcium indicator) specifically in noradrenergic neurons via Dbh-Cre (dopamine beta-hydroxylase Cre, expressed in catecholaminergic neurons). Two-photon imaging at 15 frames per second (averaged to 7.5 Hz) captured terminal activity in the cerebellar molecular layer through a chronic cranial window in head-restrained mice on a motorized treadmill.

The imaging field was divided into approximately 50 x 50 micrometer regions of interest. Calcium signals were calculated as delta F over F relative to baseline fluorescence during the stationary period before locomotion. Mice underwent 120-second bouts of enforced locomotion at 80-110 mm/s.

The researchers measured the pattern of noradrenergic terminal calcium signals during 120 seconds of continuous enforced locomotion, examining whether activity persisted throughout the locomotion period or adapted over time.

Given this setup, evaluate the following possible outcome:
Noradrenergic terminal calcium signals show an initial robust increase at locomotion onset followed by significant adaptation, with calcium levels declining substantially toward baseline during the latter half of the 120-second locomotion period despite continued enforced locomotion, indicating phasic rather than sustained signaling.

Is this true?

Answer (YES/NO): NO